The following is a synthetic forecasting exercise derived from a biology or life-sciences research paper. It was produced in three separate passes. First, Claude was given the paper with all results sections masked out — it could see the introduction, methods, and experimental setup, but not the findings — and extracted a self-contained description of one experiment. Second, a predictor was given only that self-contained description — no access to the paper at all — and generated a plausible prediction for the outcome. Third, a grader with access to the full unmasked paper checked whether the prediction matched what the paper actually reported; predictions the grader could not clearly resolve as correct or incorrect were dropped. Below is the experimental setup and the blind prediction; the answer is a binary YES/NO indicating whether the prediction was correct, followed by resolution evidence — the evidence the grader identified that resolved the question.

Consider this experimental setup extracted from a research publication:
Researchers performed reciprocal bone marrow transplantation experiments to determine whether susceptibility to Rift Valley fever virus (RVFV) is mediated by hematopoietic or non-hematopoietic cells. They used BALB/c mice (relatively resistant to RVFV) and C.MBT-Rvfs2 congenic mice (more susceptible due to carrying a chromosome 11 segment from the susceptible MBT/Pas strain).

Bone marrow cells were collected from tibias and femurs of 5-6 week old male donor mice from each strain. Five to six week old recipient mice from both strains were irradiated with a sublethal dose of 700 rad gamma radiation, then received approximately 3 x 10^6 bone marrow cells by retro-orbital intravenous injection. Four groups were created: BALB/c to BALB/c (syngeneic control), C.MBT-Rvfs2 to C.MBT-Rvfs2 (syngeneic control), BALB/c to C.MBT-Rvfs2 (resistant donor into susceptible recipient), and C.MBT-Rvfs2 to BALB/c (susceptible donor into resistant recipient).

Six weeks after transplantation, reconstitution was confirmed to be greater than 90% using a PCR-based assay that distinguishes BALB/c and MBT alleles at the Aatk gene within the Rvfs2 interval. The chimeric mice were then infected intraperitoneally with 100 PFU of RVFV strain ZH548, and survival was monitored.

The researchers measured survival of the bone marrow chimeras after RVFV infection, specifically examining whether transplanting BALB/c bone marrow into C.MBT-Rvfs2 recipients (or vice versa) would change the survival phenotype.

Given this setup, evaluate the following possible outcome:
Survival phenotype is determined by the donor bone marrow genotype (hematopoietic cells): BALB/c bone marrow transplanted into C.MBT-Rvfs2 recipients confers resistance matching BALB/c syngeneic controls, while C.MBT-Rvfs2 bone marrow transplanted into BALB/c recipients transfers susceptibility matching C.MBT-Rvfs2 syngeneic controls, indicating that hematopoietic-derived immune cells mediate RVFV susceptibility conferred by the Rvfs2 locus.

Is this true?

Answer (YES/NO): NO